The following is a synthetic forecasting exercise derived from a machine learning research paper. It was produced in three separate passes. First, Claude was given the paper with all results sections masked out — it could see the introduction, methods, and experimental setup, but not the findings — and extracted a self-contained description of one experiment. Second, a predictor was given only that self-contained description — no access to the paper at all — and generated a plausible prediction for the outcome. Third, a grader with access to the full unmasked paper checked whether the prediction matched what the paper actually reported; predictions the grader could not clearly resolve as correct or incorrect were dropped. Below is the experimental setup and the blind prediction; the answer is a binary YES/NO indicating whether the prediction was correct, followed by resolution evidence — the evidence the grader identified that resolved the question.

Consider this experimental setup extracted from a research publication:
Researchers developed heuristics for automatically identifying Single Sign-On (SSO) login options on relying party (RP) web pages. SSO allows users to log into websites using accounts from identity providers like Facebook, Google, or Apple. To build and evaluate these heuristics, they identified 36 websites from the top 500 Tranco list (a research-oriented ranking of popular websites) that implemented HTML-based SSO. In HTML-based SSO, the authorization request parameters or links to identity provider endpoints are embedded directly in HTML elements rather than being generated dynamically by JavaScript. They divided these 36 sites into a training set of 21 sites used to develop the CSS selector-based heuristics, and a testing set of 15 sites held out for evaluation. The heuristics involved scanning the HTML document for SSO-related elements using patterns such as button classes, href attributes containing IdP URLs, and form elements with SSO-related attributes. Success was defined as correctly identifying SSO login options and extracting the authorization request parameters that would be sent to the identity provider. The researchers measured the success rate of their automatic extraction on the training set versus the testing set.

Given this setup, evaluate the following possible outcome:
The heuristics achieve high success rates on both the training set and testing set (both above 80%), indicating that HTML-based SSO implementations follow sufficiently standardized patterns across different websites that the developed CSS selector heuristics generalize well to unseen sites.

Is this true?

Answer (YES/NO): NO